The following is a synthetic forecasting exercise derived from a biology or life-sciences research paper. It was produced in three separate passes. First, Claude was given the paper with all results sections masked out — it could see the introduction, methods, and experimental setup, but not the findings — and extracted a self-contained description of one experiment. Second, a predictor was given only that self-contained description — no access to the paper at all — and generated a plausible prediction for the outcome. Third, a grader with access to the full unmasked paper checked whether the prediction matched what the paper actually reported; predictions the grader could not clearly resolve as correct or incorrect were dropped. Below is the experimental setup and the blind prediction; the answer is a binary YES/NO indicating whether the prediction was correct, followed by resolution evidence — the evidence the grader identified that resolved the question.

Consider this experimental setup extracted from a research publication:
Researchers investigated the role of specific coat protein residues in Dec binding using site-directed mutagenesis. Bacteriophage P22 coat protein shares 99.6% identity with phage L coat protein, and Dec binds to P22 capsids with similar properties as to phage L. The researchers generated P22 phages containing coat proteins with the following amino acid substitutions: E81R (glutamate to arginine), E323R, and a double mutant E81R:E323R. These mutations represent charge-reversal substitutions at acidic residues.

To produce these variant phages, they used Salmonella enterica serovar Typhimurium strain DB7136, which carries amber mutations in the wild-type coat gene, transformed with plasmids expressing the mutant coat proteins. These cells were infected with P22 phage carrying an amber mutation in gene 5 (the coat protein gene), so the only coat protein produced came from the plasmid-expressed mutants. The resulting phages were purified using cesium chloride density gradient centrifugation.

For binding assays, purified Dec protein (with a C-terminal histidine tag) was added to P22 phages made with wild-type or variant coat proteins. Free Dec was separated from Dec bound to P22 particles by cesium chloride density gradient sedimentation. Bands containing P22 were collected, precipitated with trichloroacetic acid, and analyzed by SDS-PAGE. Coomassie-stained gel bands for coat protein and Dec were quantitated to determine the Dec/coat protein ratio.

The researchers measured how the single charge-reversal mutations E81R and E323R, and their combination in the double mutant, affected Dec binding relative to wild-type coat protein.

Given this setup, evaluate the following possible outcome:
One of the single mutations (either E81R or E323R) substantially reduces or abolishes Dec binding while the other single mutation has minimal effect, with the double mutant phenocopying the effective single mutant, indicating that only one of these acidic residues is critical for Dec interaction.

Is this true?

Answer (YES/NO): NO